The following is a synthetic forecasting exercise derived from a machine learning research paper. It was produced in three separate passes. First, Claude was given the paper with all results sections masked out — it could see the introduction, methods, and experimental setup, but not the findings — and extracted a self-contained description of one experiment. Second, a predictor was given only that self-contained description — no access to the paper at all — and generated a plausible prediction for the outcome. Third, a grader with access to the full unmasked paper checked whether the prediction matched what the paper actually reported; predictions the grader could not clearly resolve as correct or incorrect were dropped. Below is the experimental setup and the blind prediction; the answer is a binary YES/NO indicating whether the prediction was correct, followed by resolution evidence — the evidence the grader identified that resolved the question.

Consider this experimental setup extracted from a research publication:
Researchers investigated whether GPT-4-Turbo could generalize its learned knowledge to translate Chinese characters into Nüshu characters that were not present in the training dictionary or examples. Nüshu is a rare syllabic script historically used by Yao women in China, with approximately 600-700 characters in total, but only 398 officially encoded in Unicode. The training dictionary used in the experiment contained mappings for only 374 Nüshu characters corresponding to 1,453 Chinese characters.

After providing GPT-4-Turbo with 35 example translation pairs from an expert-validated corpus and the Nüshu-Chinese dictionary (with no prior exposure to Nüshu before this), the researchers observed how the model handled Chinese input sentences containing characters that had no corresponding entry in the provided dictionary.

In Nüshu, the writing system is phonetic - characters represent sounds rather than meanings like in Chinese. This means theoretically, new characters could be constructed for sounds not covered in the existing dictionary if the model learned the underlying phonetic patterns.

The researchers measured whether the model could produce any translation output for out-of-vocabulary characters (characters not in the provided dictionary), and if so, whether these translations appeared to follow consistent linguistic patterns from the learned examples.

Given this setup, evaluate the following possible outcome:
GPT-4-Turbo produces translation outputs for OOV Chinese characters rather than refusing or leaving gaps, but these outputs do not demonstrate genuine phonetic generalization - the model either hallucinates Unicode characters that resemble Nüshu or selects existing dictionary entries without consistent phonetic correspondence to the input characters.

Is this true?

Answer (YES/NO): NO